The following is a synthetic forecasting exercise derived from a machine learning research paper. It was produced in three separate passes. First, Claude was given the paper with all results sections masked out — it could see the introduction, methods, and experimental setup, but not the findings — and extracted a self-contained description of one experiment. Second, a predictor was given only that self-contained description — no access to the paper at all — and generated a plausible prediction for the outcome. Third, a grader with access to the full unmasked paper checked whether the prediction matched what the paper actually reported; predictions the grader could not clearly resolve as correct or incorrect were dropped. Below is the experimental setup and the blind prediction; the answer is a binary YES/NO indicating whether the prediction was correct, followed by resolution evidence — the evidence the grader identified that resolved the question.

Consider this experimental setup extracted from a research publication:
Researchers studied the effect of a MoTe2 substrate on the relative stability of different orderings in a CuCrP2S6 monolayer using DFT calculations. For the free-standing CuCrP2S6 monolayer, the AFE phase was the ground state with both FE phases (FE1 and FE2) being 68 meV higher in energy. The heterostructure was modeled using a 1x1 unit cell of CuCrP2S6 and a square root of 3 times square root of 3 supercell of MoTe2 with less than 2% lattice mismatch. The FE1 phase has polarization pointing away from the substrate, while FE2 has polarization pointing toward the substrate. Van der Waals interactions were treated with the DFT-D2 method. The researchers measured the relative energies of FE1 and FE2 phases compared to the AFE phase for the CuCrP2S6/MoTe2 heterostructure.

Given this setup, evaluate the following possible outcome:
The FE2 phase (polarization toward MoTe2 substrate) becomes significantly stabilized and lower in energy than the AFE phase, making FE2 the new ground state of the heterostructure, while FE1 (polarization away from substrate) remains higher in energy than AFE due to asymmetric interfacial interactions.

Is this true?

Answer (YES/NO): NO